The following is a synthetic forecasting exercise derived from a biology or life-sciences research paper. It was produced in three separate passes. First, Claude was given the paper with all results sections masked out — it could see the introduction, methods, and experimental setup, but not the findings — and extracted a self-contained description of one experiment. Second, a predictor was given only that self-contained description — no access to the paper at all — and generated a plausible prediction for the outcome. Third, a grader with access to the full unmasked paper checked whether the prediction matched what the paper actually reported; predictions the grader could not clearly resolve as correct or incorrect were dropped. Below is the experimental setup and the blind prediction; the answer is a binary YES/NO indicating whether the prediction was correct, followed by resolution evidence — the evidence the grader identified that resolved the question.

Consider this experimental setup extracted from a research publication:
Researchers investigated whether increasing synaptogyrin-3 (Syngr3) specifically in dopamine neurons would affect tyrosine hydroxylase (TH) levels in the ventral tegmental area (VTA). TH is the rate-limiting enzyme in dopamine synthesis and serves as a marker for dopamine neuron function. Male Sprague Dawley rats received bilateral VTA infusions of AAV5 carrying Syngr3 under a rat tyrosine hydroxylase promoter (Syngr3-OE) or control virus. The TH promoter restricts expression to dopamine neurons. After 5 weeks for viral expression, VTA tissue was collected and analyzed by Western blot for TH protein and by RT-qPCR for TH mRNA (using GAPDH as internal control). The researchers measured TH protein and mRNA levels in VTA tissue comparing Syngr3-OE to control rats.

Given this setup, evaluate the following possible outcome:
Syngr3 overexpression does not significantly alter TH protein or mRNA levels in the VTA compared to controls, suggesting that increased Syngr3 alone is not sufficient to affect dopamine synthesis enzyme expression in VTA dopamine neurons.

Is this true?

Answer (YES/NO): NO